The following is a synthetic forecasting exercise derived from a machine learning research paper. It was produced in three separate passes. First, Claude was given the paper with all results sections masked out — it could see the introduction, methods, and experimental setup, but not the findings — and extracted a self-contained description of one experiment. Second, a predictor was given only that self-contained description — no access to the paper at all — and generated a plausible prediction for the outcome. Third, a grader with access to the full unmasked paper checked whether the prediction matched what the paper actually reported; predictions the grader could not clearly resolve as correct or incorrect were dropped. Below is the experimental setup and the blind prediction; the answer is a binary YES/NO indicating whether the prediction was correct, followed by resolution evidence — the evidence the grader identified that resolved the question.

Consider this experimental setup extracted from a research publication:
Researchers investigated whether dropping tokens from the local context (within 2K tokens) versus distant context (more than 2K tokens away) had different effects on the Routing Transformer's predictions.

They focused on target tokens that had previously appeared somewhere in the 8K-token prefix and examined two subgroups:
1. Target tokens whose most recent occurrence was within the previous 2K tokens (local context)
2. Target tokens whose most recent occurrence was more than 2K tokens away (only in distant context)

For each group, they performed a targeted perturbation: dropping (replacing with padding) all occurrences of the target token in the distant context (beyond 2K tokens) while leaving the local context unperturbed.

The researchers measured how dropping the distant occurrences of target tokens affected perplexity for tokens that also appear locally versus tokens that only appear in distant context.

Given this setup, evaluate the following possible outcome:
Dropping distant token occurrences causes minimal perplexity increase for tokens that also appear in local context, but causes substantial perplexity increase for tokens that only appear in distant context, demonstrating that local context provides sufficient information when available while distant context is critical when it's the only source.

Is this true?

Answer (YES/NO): YES